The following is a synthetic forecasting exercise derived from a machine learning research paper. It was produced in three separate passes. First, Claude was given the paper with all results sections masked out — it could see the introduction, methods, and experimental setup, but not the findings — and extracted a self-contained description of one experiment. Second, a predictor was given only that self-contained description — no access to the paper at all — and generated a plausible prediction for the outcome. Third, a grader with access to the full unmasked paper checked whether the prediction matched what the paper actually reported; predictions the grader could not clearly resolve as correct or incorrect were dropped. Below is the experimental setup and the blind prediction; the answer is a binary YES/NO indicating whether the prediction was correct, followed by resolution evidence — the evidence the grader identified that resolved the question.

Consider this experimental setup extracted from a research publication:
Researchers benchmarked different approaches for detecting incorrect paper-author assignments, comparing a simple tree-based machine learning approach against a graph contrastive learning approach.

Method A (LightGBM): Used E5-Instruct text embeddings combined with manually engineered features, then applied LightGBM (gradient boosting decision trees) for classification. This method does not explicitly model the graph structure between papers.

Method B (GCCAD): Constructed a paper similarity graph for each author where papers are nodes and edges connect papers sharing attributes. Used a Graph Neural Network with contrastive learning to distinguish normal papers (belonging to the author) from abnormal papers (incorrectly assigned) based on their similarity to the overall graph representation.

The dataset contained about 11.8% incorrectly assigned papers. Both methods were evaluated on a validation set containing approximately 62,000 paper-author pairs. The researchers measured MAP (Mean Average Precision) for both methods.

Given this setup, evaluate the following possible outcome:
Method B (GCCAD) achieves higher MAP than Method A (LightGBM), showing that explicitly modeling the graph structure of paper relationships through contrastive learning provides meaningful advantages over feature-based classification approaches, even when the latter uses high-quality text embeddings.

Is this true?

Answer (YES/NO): YES